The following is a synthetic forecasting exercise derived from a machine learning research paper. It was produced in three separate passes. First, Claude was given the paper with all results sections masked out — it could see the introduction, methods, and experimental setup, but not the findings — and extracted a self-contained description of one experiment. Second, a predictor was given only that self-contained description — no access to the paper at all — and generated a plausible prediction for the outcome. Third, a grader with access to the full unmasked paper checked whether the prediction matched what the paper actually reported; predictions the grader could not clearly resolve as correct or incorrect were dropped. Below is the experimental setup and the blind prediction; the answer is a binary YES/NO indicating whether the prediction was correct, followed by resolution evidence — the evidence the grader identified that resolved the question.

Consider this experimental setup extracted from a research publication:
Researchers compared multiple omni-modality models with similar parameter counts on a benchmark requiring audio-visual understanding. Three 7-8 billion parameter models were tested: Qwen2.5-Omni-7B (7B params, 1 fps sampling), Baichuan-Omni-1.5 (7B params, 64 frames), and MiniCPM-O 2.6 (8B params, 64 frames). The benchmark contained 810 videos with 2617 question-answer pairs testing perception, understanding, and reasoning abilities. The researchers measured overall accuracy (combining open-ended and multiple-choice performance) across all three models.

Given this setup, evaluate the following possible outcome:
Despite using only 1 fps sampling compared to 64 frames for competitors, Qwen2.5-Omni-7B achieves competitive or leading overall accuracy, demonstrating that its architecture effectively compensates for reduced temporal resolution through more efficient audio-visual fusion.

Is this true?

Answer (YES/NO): YES